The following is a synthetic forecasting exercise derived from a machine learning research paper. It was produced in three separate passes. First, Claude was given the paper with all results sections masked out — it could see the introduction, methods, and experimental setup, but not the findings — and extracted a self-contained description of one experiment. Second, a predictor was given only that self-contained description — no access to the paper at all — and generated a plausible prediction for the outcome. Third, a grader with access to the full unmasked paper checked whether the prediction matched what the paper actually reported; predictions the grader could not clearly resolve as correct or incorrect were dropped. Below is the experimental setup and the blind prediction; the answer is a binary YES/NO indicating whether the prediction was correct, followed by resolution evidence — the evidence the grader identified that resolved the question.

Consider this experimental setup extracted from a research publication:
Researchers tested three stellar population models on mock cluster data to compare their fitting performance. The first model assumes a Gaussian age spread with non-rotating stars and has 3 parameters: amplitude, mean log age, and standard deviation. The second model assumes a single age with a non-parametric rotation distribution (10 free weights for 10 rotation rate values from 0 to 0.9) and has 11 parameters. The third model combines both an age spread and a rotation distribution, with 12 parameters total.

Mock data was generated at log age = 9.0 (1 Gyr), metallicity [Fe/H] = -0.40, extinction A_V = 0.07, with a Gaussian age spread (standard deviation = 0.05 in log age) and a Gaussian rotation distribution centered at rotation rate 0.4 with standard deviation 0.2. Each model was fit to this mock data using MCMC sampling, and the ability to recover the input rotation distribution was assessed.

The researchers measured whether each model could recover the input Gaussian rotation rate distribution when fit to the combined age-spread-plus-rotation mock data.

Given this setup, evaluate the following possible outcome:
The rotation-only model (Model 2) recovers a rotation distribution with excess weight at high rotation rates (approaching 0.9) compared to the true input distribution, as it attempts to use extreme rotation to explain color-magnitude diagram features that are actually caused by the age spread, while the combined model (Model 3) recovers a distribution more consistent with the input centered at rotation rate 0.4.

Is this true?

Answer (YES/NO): NO